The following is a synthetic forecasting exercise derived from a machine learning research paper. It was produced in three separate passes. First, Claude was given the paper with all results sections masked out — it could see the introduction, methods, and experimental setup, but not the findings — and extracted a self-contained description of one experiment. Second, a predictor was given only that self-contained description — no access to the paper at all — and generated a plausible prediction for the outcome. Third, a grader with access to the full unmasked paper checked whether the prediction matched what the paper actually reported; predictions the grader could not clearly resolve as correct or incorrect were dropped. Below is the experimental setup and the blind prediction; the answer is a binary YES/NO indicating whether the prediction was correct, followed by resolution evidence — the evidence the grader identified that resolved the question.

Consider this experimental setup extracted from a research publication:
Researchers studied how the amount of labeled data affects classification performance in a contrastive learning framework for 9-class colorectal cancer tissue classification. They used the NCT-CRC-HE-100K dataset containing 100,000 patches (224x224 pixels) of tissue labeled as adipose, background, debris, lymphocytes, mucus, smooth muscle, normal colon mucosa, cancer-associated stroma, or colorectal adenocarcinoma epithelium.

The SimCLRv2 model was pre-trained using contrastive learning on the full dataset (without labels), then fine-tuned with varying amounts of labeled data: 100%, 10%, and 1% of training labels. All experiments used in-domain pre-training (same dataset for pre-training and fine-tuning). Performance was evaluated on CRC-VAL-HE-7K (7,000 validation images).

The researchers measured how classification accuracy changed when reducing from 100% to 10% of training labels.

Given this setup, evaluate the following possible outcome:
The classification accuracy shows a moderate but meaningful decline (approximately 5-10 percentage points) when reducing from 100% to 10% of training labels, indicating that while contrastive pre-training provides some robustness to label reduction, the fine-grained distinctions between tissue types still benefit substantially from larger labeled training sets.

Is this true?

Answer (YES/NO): NO